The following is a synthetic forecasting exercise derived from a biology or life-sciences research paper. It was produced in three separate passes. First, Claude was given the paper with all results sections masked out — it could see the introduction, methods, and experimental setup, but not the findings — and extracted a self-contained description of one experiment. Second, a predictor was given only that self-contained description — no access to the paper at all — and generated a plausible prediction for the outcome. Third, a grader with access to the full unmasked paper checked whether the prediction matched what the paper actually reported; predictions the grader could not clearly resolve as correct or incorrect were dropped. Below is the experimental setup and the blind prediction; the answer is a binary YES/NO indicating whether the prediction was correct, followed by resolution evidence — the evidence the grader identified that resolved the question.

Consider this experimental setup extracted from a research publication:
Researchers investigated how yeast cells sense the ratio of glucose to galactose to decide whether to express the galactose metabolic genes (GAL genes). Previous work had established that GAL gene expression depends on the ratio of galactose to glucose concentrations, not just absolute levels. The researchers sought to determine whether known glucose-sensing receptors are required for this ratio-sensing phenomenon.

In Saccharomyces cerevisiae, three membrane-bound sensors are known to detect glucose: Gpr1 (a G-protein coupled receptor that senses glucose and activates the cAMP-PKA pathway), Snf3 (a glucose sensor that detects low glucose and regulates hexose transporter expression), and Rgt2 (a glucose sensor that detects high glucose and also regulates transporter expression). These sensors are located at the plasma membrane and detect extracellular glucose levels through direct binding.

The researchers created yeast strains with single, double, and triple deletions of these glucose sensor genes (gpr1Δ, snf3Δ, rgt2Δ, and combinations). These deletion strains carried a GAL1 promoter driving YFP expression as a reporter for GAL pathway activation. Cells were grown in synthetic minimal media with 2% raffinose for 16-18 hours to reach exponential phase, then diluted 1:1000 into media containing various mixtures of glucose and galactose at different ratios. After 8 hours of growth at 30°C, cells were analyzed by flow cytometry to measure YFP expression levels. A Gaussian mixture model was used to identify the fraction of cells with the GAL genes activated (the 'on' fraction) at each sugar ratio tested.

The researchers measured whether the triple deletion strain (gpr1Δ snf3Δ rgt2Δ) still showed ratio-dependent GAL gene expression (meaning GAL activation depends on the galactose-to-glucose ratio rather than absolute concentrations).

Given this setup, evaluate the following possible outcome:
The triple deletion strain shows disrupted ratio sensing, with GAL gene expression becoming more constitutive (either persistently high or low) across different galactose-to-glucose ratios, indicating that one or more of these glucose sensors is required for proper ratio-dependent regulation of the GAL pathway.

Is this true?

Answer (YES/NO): NO